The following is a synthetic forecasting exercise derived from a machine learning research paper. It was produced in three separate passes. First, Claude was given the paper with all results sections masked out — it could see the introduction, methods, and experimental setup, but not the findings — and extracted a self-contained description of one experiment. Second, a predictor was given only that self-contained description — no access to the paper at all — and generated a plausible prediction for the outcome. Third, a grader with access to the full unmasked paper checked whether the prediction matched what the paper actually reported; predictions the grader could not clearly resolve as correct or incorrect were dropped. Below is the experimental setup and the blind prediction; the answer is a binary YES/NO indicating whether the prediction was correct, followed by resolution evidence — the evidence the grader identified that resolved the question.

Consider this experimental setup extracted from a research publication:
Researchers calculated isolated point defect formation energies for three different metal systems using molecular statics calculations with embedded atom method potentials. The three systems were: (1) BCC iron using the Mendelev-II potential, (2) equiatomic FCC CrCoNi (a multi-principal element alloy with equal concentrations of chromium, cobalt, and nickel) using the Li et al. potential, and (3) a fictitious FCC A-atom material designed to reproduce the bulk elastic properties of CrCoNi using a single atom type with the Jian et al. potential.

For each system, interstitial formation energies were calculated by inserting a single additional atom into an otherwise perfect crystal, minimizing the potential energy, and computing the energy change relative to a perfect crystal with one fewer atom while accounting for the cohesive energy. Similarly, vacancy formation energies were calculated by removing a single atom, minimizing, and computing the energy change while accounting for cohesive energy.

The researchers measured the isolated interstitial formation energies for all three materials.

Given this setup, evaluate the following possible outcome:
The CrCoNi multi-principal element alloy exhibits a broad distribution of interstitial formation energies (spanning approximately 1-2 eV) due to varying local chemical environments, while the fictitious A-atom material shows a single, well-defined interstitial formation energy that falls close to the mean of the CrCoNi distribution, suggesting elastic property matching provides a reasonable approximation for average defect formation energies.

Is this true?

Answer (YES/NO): NO